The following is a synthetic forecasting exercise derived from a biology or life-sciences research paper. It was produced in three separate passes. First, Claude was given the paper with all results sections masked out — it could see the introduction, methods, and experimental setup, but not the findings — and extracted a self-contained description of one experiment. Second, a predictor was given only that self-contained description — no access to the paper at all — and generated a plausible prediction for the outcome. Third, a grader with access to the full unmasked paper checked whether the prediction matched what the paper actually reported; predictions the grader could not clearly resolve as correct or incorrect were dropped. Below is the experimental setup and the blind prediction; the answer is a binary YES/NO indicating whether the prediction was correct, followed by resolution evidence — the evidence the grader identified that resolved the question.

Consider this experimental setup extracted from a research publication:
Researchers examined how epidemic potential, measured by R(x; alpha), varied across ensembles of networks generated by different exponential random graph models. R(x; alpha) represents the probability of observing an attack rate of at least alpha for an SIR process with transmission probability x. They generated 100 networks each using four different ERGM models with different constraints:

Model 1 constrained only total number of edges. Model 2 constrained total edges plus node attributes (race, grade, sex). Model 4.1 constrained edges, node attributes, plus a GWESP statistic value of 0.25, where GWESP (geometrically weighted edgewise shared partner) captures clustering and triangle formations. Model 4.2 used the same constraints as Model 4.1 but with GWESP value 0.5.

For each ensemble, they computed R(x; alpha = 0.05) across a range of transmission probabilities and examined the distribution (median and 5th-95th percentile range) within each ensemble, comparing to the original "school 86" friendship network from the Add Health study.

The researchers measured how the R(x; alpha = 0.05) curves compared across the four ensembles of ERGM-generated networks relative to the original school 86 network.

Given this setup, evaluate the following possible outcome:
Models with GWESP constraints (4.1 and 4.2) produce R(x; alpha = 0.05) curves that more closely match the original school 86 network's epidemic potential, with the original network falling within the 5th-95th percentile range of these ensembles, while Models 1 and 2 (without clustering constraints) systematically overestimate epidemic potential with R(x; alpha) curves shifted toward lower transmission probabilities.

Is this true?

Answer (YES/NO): NO